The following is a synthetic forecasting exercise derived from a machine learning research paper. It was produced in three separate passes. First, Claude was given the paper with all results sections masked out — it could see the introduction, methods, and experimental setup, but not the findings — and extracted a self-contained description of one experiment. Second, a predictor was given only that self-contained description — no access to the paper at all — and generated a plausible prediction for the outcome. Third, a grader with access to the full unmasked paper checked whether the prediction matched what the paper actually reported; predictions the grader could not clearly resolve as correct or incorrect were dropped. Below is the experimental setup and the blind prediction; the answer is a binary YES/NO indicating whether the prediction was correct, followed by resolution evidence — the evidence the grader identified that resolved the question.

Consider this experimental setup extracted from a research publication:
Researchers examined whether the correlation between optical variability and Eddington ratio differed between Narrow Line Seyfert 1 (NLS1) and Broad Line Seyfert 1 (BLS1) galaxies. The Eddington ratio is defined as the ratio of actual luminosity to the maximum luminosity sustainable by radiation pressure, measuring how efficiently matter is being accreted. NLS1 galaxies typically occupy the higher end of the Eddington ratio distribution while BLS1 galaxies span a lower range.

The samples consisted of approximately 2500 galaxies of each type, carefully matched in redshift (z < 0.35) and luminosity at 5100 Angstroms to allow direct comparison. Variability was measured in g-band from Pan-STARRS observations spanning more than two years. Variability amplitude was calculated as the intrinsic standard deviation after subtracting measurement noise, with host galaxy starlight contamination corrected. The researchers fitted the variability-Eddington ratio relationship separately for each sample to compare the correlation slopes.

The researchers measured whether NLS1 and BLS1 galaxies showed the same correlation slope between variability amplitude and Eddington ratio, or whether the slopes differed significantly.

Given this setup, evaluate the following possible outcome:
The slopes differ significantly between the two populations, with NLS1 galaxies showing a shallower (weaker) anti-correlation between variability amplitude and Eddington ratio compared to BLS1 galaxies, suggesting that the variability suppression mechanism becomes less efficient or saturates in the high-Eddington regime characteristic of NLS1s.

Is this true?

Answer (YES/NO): NO